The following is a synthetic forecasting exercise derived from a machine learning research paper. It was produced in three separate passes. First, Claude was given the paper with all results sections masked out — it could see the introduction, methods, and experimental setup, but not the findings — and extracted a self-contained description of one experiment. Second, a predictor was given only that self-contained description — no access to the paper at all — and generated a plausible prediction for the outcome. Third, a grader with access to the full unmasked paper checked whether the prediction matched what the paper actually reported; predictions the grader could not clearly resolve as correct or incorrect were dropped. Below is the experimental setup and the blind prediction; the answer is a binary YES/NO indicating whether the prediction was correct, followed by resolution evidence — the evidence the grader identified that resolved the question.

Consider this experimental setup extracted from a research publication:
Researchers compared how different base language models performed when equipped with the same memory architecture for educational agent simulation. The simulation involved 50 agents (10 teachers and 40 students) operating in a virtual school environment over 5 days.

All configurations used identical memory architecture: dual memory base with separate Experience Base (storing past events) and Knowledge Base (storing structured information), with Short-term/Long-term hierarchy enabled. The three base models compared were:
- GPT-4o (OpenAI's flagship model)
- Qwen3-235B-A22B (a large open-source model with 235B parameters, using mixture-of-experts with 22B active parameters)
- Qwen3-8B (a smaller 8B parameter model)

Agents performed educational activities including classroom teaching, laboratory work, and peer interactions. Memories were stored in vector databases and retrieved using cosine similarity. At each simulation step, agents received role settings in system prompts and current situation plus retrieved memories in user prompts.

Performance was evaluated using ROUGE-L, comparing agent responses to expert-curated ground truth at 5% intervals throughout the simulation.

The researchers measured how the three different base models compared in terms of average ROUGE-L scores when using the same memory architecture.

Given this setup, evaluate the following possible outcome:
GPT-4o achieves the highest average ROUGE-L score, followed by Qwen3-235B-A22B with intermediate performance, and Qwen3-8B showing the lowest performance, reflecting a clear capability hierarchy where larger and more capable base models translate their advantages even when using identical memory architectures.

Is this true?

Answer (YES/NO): NO